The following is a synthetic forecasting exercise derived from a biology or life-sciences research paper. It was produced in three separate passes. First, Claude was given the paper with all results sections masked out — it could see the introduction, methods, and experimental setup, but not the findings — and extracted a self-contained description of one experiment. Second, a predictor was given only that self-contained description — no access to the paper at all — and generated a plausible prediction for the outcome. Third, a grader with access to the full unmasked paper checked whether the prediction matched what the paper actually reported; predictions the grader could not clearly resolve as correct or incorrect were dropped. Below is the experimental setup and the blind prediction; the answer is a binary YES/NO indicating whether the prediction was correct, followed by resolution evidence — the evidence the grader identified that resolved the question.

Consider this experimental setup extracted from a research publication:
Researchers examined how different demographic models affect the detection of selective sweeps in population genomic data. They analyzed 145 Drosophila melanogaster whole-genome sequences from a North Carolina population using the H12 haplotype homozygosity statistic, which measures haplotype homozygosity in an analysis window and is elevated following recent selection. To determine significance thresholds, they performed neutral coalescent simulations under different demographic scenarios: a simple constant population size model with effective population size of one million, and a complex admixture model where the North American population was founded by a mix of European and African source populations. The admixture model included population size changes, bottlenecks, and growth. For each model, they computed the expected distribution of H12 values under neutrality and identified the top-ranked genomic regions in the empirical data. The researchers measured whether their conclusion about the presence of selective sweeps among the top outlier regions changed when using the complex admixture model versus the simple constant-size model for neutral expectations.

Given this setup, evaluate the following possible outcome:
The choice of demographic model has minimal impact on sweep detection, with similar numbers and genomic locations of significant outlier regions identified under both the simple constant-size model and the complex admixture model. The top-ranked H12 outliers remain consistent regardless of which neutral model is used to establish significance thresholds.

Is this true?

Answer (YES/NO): NO